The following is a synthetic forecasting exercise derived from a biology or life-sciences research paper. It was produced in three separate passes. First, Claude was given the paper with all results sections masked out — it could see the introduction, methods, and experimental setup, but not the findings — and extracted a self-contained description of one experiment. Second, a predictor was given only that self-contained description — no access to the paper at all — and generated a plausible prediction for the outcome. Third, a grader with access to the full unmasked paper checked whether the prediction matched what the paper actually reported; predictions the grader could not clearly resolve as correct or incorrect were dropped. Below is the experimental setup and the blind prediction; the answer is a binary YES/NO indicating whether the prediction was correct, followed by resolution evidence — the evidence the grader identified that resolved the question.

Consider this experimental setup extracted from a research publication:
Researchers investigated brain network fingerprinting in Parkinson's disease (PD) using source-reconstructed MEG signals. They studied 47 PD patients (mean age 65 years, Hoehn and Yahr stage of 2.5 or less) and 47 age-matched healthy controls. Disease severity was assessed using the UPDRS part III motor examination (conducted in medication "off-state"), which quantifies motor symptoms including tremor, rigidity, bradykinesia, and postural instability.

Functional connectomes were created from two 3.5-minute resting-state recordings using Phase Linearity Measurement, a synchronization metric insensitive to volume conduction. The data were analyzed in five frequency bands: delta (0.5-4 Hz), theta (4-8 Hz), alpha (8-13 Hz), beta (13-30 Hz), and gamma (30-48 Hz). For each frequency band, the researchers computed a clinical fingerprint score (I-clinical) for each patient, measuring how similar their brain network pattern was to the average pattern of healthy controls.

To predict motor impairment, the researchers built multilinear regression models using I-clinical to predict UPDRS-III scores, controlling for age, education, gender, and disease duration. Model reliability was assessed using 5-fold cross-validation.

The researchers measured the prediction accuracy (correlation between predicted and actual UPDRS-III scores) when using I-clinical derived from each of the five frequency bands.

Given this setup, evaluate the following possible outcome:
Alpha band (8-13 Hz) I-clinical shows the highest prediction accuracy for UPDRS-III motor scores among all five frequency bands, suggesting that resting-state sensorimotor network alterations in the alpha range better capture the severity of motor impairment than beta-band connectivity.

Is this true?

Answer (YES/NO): NO